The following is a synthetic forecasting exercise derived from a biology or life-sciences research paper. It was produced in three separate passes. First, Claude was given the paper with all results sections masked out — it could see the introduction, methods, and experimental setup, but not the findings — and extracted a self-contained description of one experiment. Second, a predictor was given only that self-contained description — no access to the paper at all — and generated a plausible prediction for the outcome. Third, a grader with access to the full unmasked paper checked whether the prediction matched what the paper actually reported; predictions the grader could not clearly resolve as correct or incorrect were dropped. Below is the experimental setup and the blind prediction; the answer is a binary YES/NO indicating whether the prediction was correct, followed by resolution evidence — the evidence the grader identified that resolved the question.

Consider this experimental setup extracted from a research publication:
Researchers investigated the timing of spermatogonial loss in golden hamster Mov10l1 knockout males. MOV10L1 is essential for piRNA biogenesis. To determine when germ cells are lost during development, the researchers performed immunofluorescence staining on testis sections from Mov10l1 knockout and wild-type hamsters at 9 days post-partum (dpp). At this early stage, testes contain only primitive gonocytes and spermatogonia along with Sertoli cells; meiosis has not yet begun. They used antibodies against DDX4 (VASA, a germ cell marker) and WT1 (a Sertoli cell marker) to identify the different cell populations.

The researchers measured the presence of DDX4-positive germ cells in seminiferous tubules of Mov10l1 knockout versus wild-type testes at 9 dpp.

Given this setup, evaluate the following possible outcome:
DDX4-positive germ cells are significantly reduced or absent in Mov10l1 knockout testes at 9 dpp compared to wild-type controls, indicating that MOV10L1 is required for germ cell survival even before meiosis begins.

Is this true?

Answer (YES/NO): NO